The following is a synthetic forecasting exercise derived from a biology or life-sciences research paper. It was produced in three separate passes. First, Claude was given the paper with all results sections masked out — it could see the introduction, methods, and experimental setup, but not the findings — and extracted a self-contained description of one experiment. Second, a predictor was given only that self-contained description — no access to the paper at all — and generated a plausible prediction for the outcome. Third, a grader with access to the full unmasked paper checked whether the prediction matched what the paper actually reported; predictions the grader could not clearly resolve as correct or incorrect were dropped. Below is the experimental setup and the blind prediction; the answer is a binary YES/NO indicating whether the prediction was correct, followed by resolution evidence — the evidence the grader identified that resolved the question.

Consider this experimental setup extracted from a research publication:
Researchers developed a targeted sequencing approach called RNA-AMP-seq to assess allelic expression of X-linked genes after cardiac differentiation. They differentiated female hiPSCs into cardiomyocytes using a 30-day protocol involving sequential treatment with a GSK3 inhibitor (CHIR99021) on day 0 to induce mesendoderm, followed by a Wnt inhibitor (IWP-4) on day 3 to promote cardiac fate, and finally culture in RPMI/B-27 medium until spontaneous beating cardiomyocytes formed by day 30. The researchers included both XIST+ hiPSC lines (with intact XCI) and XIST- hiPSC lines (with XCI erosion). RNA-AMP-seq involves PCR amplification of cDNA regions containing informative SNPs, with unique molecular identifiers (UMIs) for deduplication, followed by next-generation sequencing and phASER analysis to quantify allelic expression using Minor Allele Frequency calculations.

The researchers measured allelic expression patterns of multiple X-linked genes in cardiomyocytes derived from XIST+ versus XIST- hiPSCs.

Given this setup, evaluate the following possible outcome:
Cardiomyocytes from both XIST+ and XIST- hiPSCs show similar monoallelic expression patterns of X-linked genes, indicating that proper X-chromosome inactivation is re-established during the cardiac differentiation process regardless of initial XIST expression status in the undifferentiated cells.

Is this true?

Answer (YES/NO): NO